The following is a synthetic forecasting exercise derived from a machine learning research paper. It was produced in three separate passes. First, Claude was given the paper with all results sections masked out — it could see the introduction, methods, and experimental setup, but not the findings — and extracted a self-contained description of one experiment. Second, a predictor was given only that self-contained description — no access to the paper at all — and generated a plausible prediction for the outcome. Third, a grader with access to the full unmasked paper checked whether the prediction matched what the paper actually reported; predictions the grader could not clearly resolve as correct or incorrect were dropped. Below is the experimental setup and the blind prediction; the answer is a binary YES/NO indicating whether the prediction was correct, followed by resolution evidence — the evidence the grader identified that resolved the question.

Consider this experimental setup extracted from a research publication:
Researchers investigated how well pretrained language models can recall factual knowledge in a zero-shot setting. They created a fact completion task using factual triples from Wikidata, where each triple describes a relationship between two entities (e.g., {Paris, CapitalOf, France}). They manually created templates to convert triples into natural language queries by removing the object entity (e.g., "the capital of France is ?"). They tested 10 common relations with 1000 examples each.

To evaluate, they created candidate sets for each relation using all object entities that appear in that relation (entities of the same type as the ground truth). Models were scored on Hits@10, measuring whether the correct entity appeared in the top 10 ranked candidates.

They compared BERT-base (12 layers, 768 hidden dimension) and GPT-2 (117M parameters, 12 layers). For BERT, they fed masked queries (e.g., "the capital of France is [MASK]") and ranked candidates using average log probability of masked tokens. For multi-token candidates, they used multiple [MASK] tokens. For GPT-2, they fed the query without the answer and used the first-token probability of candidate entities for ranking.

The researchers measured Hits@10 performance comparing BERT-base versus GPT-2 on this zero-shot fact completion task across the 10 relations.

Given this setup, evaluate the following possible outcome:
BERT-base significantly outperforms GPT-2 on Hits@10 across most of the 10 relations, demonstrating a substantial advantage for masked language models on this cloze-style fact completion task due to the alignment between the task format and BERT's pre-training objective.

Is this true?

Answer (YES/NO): NO